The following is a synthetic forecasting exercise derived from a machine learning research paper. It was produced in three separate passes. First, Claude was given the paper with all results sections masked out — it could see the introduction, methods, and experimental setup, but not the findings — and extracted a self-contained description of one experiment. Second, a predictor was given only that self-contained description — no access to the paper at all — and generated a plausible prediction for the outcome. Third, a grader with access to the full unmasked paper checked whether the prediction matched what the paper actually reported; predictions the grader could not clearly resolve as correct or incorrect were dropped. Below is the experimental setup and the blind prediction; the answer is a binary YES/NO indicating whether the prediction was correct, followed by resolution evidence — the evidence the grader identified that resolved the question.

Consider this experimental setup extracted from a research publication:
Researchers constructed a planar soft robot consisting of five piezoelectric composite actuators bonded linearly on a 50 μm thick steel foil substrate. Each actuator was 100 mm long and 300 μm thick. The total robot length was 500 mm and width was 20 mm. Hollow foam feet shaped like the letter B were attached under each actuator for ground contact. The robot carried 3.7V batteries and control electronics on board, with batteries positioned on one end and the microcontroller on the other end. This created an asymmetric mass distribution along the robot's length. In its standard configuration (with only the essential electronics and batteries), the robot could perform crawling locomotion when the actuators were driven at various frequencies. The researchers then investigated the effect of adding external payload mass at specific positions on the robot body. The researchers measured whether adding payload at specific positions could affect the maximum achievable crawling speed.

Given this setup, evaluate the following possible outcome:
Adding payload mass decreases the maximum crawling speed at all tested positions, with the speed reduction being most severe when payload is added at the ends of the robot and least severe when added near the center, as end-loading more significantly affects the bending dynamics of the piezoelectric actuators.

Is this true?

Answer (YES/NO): NO